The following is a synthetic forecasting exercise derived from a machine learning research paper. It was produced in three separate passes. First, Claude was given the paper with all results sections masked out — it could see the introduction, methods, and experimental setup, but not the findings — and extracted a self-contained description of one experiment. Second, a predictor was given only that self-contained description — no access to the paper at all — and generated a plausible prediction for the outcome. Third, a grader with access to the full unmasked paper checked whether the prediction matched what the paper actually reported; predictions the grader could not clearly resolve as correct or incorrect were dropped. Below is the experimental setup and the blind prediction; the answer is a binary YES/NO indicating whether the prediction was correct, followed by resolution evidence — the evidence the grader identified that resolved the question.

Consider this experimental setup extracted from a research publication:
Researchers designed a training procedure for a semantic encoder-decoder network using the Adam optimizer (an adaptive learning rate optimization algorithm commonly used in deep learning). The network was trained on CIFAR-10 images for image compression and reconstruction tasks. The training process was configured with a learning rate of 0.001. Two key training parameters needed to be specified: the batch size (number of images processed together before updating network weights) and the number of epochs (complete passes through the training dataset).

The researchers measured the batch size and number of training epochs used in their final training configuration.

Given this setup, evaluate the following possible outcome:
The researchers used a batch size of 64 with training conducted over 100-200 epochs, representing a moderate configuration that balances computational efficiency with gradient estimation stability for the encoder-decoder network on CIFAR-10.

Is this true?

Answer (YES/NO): YES